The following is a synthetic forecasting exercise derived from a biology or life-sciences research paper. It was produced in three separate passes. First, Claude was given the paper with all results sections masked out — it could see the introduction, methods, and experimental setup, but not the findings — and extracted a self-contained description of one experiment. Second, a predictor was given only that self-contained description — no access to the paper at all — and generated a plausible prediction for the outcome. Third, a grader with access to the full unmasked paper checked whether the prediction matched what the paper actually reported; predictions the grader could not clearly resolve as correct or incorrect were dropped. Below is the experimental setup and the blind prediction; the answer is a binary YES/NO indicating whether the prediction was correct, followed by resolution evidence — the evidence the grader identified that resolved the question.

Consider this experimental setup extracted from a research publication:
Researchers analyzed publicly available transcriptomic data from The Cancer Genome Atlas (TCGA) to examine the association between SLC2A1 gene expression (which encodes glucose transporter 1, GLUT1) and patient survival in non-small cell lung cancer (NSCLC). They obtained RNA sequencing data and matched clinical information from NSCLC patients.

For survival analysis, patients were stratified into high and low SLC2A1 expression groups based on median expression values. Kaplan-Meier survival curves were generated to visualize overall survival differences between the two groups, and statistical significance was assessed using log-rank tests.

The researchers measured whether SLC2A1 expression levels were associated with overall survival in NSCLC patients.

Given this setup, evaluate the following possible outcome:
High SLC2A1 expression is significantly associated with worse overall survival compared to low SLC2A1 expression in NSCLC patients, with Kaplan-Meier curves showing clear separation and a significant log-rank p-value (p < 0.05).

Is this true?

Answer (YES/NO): YES